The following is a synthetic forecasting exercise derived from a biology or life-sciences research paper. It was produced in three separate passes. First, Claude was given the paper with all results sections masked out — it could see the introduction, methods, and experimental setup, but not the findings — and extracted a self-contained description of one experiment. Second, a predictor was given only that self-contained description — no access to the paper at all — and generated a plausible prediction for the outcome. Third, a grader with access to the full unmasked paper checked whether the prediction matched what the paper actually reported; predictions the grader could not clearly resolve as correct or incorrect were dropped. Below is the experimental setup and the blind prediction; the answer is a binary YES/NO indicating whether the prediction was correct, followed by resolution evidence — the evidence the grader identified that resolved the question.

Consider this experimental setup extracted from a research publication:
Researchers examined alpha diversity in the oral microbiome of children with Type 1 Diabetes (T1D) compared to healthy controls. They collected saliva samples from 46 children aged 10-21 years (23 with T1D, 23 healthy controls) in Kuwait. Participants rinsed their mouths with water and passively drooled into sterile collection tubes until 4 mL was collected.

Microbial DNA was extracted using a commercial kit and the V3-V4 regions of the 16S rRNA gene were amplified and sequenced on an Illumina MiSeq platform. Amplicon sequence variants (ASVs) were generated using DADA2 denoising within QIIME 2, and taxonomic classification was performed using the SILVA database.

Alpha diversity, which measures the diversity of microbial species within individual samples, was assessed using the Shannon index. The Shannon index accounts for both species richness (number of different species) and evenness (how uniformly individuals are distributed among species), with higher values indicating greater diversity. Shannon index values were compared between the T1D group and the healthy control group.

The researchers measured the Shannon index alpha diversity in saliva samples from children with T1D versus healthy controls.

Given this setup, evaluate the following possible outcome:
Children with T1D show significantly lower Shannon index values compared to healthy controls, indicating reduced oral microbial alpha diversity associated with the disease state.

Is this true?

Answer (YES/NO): NO